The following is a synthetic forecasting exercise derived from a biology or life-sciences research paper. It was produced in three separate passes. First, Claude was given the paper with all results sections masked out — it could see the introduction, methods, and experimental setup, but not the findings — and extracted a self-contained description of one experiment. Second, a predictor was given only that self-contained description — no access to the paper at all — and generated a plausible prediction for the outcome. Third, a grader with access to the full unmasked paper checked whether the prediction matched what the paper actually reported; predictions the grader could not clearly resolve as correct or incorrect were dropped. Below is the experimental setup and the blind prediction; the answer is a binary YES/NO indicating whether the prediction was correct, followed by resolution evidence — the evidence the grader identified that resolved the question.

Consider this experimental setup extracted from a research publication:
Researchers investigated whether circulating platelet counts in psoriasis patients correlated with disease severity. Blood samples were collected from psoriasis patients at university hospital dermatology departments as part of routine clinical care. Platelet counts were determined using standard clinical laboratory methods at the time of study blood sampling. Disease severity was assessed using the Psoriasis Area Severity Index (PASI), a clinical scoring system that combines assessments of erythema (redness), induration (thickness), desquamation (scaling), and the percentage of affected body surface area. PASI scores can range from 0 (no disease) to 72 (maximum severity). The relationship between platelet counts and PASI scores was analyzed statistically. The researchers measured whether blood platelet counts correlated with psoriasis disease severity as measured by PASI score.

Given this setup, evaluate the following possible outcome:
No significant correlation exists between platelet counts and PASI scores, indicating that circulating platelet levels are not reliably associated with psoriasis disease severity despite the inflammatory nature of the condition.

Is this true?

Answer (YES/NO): NO